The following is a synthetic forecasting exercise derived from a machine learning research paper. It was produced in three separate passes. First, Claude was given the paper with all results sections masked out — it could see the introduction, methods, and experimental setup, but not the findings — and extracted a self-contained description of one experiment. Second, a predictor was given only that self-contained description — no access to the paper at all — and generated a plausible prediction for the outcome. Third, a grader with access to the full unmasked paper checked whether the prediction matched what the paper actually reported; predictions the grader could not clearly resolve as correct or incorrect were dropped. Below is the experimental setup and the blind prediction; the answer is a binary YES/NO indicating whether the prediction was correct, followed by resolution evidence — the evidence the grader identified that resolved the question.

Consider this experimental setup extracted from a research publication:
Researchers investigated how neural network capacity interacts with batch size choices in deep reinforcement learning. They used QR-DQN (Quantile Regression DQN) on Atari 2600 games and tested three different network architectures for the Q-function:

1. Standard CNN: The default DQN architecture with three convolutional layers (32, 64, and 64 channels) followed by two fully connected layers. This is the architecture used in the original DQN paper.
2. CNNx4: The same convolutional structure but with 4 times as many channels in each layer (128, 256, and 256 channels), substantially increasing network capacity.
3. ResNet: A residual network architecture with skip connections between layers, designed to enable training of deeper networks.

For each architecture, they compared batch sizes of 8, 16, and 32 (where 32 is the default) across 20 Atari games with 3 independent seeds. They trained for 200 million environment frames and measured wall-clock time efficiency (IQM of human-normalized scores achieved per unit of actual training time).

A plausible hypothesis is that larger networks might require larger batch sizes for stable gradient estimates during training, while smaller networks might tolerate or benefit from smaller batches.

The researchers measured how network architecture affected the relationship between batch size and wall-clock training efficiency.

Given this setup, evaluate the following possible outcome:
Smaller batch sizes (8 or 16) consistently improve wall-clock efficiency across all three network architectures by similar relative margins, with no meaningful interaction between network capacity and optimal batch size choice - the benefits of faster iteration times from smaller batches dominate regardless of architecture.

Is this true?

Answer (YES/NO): NO